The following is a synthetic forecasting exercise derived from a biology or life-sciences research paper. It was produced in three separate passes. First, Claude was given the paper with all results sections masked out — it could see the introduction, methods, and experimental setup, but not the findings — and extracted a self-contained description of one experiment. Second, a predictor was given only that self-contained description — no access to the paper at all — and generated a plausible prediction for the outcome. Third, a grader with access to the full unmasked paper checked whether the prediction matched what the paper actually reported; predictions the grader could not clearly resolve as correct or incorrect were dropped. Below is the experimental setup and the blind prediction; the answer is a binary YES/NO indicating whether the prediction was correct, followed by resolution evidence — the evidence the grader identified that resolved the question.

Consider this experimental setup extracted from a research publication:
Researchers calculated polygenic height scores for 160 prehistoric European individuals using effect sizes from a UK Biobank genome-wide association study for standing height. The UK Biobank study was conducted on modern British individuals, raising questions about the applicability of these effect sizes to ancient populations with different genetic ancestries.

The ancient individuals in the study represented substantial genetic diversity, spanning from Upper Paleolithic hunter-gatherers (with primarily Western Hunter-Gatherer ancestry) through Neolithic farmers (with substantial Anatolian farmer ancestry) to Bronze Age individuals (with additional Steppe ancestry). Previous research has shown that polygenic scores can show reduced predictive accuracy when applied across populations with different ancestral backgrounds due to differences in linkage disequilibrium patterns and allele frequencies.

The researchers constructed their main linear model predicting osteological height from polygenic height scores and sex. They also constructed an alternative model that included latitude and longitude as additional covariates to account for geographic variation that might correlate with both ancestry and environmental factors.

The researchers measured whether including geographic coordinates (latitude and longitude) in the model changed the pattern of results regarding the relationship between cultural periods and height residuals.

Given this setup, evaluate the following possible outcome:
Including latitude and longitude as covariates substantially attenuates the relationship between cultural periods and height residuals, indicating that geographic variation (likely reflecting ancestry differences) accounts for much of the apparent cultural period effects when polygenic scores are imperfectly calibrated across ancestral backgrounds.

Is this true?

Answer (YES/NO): NO